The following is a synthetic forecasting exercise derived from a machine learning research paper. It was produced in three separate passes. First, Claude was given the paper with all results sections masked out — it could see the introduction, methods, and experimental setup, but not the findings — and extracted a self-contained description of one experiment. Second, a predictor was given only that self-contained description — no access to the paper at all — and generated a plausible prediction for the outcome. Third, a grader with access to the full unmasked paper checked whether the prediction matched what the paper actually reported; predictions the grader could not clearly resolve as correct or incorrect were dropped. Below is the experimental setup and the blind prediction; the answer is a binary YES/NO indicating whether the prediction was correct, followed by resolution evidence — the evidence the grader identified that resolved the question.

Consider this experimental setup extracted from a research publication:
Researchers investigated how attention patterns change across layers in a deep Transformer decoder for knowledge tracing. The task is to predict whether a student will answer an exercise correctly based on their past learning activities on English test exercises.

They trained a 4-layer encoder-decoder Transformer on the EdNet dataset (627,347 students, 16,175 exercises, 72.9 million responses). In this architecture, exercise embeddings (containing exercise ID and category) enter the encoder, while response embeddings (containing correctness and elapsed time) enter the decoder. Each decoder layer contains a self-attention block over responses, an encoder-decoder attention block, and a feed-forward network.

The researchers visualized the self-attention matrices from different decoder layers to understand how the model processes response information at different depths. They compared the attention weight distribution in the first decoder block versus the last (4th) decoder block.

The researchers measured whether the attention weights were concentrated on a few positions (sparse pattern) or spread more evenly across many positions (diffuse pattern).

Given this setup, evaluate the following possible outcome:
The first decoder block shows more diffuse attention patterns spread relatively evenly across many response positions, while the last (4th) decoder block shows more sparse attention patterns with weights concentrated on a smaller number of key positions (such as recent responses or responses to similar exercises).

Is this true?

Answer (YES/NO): NO